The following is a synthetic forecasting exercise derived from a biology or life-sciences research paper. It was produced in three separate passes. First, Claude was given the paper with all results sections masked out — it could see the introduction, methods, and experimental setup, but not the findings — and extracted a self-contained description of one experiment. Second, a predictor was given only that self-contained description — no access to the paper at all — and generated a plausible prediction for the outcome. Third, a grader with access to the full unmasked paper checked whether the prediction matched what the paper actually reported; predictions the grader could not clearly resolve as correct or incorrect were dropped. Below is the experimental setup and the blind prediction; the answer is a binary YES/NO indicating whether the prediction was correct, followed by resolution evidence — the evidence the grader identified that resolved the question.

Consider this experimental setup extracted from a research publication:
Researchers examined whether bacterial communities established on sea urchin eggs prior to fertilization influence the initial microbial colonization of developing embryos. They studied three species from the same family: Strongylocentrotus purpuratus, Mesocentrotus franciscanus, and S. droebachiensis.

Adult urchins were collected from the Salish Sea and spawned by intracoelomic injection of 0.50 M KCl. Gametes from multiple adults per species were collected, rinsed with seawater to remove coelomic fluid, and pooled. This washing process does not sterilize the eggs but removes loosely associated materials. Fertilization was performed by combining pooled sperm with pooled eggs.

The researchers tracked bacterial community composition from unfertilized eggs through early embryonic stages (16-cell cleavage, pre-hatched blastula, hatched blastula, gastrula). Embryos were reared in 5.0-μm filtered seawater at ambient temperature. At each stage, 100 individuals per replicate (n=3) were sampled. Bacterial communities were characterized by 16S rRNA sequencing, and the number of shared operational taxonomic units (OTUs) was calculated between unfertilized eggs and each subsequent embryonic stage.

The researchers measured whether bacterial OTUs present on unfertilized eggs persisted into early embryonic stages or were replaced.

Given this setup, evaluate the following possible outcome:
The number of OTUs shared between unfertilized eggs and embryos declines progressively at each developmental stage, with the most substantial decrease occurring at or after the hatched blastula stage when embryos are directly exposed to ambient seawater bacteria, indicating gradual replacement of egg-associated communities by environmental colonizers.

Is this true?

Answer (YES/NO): NO